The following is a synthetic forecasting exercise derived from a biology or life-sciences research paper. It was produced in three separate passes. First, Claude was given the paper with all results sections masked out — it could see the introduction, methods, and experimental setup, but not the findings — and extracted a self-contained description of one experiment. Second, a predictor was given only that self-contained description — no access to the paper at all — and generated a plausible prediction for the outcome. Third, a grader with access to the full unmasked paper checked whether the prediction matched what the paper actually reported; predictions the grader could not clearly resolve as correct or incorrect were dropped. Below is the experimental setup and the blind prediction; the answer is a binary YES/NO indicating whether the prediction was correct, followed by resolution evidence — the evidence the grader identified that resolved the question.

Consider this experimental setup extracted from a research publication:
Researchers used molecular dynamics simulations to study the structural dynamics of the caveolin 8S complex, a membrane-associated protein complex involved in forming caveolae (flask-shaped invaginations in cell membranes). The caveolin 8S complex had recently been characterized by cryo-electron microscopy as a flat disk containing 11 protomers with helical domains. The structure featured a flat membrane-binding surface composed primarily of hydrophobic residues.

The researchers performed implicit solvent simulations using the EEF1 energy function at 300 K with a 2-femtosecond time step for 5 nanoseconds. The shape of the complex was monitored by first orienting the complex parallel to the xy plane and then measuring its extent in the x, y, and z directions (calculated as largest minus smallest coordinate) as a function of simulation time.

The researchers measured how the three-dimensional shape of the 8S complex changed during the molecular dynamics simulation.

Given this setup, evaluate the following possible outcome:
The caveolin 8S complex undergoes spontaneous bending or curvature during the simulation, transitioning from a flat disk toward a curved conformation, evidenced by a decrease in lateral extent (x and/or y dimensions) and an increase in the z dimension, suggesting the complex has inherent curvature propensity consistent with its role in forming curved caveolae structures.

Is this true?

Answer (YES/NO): NO